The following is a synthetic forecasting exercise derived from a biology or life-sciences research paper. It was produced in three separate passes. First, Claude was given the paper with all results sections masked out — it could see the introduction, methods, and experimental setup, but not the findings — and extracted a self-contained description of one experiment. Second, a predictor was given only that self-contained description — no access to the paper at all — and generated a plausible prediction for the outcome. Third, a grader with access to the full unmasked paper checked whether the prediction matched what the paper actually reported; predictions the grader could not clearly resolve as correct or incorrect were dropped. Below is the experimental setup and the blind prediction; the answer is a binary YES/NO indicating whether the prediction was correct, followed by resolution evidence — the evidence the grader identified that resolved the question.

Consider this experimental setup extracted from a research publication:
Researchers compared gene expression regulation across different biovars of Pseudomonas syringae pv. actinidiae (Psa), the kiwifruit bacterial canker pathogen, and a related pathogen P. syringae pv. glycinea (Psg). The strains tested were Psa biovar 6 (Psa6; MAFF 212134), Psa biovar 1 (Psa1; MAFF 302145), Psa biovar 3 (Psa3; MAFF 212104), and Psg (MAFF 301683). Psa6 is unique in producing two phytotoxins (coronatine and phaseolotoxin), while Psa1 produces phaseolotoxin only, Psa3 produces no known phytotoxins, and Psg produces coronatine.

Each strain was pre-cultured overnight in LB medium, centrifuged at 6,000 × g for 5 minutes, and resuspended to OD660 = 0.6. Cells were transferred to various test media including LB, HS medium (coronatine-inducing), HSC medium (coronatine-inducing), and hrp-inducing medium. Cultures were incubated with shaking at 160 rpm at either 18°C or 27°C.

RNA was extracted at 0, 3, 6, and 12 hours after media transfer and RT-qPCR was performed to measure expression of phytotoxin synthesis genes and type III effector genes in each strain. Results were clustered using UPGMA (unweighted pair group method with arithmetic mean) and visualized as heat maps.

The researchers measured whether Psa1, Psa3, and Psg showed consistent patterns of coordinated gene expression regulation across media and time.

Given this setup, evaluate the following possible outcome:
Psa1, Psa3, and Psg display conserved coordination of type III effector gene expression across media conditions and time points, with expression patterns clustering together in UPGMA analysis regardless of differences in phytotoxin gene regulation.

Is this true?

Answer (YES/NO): NO